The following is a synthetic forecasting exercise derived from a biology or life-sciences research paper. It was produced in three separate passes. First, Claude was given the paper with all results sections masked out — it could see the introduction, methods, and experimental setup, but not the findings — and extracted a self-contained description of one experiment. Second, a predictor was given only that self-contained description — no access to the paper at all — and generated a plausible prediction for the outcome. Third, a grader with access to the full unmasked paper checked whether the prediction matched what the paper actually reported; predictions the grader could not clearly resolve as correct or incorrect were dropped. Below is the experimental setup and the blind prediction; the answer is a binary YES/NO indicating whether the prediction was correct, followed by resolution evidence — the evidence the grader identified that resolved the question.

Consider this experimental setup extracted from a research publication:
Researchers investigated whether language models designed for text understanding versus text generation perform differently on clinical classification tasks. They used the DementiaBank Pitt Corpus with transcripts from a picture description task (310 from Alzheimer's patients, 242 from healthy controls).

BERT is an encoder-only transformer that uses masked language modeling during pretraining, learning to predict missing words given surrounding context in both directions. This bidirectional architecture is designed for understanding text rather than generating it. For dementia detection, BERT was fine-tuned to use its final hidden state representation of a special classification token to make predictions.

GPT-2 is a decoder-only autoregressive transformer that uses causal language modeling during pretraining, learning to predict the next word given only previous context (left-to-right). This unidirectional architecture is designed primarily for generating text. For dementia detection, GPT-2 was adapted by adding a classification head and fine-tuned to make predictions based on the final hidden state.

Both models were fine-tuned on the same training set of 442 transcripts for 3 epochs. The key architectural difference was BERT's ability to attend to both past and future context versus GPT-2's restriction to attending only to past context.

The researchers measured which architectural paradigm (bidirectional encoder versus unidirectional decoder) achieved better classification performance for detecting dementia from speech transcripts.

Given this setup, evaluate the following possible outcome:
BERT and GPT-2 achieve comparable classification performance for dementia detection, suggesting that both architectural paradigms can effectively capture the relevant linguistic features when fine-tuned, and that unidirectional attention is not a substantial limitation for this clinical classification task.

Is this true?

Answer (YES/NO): NO